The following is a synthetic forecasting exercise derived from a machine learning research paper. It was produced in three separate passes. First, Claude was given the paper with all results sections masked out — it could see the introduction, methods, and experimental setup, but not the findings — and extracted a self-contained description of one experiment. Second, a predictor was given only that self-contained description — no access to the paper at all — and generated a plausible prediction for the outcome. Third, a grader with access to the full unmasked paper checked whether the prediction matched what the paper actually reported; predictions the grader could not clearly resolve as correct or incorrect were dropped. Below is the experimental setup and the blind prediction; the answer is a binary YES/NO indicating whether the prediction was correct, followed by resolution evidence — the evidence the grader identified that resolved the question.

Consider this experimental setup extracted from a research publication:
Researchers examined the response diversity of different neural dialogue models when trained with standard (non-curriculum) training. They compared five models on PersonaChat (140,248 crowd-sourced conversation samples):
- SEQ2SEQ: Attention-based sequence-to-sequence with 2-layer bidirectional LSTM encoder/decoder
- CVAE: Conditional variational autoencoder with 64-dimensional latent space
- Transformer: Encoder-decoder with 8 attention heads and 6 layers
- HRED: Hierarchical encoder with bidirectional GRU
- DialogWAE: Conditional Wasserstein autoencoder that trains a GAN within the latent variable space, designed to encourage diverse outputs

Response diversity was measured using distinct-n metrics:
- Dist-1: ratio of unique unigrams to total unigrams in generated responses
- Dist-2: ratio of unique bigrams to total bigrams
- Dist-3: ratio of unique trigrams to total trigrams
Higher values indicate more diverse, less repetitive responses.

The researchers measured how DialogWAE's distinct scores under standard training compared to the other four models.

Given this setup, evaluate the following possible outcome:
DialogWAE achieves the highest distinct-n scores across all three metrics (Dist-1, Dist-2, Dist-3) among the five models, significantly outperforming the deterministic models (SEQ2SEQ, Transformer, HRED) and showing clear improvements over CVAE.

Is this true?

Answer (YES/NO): YES